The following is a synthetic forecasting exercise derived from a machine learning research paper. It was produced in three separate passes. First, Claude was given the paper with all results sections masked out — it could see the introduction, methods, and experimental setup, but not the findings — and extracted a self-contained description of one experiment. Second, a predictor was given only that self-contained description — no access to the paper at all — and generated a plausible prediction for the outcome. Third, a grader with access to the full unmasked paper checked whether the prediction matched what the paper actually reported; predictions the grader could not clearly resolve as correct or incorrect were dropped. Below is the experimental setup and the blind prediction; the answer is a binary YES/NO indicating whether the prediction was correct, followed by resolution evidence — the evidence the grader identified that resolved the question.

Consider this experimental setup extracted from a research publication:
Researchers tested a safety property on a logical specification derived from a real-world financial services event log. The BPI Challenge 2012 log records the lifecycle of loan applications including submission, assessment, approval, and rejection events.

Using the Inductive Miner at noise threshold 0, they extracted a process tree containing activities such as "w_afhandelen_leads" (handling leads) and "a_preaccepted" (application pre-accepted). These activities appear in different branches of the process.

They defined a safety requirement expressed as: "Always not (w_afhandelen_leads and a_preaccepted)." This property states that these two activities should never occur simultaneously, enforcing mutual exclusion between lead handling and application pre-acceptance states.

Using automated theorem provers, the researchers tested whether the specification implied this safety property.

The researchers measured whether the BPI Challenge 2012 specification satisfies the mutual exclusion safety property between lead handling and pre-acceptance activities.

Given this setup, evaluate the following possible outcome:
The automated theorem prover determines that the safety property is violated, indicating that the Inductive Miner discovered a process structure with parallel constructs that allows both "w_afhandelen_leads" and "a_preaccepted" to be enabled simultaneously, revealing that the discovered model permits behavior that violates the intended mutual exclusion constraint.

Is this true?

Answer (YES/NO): NO